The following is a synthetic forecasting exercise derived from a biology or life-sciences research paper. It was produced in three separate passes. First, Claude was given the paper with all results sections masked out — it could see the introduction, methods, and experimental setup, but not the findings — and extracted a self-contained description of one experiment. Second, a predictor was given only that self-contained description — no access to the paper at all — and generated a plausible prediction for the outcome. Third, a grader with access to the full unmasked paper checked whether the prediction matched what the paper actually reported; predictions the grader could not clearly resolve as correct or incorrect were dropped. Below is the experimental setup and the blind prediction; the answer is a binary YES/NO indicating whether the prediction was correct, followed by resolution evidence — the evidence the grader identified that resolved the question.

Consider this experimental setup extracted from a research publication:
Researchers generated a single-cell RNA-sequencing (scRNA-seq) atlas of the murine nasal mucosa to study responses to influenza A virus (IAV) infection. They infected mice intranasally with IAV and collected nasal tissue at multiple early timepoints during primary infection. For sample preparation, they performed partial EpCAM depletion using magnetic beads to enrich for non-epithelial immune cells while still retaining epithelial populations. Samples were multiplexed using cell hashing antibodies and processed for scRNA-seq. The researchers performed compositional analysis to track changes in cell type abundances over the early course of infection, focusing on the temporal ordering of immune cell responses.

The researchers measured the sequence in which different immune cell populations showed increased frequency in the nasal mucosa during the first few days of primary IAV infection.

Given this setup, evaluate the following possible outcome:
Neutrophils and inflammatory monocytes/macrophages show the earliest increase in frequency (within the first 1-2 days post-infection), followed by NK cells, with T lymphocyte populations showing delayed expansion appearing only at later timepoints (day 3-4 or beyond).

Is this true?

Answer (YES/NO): NO